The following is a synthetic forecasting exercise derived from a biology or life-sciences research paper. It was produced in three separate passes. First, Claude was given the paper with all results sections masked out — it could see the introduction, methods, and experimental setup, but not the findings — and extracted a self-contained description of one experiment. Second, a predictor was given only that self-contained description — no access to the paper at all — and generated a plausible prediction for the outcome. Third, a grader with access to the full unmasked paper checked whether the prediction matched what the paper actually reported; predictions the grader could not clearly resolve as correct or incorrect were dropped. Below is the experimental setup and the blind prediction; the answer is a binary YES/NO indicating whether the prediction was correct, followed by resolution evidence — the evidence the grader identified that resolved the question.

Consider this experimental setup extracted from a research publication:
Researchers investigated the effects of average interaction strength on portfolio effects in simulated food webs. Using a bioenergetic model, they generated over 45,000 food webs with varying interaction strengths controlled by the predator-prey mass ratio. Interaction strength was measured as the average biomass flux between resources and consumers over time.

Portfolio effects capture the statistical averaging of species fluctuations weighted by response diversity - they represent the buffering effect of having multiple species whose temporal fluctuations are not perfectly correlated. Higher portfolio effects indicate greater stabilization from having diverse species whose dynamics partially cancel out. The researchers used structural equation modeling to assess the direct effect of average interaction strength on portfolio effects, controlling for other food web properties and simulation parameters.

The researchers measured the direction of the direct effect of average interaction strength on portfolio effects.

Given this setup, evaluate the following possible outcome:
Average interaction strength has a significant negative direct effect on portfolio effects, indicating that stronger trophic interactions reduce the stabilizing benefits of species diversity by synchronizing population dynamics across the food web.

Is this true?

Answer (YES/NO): NO